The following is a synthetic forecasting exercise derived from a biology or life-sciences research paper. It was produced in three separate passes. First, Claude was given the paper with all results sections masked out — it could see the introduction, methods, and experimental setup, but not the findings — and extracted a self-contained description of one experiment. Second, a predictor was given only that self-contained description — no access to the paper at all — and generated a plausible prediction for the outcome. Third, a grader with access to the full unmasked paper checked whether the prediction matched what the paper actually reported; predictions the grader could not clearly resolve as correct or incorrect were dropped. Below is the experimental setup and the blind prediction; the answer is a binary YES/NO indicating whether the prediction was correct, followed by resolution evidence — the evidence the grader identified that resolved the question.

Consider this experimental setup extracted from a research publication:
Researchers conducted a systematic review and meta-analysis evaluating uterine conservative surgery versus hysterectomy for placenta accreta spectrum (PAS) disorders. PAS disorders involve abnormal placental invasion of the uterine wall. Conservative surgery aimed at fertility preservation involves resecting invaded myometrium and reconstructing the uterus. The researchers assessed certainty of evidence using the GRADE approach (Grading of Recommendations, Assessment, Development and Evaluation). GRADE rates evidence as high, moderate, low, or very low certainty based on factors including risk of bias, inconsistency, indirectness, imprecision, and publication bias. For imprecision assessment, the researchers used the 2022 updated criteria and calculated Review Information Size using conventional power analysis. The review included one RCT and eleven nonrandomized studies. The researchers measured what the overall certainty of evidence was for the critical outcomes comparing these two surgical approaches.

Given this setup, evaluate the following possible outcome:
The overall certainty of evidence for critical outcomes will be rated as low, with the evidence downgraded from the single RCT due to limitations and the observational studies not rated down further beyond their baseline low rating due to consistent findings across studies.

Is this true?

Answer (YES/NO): NO